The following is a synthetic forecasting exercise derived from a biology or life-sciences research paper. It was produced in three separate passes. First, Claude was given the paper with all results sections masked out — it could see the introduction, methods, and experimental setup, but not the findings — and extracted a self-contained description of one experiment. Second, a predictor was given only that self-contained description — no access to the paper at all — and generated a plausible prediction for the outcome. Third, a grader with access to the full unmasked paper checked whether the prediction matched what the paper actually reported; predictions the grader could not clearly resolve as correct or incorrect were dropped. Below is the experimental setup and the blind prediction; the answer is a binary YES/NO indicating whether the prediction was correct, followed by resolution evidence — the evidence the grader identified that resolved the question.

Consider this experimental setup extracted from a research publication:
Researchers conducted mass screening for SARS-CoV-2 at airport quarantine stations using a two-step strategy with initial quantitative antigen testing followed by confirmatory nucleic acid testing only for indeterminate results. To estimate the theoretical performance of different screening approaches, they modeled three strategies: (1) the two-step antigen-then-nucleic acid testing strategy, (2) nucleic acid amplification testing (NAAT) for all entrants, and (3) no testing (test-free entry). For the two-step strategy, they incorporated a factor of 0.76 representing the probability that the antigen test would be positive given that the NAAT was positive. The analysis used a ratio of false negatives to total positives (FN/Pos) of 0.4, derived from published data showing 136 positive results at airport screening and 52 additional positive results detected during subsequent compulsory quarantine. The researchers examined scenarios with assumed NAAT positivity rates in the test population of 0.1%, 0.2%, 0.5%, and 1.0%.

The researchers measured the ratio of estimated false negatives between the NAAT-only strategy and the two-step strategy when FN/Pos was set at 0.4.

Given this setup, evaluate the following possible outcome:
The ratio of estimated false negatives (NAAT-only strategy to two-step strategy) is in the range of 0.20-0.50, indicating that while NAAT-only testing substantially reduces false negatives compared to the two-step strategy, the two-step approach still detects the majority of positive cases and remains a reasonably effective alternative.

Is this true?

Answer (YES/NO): NO